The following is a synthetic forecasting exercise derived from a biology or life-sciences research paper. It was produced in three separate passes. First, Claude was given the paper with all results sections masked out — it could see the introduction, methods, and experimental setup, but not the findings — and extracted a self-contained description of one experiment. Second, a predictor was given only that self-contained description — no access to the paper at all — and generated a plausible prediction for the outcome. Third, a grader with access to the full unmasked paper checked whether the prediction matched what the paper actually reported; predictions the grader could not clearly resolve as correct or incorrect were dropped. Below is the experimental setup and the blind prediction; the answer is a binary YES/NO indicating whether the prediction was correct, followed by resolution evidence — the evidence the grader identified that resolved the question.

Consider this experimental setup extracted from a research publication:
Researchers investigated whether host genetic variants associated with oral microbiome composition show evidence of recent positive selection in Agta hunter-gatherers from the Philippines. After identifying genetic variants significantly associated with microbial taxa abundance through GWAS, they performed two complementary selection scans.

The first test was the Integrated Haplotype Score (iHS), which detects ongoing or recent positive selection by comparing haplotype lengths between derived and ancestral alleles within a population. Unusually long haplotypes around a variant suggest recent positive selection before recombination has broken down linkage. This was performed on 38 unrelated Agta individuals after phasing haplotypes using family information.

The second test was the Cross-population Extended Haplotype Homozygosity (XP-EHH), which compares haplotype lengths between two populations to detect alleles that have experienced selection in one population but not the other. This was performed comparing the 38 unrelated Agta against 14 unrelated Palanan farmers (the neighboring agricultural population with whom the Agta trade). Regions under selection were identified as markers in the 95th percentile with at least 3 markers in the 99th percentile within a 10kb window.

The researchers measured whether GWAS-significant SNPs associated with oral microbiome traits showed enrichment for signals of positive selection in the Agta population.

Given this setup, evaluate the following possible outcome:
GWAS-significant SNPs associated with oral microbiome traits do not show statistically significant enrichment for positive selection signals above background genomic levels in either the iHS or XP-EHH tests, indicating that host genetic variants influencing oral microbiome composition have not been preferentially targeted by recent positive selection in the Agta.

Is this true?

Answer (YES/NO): YES